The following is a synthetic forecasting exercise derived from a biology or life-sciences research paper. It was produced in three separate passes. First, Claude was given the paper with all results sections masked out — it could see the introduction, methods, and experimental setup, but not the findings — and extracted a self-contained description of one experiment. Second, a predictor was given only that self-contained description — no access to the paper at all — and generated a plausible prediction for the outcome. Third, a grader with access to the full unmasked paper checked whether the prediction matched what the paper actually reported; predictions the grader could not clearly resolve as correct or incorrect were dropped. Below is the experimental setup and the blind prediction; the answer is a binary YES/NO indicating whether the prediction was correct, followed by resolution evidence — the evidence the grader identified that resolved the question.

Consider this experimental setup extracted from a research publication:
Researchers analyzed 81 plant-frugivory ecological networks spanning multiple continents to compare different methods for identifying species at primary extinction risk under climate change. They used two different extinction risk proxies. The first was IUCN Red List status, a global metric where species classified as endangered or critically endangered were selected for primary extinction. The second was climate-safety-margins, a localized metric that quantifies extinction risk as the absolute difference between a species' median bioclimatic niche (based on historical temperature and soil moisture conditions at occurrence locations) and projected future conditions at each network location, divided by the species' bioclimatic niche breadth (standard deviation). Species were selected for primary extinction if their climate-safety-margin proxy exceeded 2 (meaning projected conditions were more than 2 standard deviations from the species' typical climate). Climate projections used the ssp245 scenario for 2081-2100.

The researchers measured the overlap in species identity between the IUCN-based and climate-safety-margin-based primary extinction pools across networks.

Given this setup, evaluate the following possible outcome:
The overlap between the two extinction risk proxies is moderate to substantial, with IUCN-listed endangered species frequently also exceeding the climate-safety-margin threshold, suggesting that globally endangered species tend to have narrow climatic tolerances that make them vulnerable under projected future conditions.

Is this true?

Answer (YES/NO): NO